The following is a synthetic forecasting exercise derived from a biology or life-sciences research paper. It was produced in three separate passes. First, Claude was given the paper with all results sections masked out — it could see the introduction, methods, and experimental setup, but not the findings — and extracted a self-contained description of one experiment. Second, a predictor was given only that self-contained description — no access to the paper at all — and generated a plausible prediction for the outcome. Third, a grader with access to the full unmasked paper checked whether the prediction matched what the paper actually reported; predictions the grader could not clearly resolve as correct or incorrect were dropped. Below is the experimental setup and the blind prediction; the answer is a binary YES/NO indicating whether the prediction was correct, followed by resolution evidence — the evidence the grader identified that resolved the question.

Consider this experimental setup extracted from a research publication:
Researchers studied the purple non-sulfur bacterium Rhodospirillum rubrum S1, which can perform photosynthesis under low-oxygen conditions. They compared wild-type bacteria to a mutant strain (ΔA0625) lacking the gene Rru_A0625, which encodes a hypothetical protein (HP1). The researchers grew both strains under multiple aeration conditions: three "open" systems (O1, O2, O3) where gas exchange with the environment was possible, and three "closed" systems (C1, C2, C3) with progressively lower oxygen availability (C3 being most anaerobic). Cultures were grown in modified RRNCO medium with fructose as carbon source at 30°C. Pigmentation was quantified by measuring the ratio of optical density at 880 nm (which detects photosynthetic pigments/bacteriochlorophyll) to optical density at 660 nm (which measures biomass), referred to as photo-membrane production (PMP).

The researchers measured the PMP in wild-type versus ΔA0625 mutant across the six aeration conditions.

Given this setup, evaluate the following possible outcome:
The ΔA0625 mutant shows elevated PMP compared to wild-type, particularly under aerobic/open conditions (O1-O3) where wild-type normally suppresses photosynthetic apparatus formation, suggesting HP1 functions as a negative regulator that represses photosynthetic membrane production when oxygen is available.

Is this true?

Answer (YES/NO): NO